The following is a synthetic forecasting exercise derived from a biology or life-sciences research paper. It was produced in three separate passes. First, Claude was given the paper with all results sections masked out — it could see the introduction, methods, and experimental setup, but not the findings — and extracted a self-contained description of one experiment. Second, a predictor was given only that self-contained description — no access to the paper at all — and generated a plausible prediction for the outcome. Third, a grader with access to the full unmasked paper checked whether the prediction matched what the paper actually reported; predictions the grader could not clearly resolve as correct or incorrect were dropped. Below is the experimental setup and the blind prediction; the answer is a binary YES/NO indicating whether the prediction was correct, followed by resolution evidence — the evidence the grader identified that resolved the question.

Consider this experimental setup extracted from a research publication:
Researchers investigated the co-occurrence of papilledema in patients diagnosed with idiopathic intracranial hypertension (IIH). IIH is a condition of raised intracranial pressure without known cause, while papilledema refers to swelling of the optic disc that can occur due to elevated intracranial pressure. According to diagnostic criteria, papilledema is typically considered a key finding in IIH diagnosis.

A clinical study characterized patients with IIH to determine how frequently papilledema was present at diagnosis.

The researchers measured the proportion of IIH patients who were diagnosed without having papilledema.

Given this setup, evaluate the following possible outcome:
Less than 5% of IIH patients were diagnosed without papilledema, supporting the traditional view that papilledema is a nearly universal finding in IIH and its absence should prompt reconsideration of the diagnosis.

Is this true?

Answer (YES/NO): NO